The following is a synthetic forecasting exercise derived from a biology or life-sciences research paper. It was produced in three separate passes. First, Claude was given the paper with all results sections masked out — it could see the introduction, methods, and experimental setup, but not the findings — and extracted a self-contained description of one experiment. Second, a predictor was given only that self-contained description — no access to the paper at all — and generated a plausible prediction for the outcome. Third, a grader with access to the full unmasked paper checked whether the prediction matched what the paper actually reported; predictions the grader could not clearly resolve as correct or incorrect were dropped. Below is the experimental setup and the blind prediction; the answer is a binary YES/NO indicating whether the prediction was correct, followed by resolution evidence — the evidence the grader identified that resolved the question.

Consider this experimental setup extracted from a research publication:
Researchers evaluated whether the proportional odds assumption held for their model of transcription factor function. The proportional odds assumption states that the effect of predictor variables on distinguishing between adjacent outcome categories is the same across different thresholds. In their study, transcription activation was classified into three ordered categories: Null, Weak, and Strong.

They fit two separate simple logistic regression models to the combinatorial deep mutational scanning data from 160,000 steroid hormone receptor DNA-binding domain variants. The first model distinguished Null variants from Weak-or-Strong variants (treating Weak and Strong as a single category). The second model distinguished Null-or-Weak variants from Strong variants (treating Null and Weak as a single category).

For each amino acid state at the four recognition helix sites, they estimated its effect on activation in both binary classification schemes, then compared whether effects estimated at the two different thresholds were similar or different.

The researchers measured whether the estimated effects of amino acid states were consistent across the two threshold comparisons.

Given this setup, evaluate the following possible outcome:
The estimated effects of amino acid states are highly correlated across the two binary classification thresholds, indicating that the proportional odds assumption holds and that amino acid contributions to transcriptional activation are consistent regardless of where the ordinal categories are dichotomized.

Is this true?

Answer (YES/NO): YES